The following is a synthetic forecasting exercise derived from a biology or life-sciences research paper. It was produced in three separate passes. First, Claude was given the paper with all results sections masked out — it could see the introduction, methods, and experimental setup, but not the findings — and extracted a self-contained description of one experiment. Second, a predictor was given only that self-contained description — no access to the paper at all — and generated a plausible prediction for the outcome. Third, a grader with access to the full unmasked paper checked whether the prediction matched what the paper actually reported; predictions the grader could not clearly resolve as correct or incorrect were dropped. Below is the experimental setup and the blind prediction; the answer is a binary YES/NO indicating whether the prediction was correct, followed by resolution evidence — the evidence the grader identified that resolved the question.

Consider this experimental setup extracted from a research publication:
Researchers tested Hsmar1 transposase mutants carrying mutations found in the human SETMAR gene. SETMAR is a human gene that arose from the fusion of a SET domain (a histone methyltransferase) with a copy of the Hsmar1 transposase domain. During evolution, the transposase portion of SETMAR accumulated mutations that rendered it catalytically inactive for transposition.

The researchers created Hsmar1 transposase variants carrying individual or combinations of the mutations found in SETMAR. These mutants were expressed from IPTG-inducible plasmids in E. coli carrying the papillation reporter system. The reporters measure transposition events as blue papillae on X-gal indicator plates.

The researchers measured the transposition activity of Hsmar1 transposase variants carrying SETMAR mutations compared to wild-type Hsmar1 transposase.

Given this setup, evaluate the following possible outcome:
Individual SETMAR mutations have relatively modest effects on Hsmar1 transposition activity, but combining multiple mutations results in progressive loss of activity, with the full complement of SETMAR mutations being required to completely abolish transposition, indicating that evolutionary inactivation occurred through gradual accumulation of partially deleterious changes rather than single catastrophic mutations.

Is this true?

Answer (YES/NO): NO